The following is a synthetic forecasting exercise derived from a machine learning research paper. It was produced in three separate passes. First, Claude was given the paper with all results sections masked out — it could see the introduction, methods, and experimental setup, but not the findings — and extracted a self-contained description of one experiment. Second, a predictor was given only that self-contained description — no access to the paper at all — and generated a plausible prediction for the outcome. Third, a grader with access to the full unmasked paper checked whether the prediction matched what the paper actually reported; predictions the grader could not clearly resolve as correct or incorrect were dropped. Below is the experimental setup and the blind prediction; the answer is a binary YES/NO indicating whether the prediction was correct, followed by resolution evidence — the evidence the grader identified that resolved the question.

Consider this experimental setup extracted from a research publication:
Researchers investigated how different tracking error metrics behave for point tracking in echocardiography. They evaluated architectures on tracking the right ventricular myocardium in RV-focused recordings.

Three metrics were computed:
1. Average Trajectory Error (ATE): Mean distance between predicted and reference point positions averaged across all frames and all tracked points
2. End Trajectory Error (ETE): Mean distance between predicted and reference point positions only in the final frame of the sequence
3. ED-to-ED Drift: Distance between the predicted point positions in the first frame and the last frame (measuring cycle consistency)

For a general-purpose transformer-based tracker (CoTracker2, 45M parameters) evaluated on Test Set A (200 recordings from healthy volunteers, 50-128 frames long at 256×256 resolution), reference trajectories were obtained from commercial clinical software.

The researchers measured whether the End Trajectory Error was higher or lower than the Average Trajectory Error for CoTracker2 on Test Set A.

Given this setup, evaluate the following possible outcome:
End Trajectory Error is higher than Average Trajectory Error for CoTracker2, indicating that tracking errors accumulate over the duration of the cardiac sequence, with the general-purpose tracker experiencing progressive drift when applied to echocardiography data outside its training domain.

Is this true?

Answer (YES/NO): YES